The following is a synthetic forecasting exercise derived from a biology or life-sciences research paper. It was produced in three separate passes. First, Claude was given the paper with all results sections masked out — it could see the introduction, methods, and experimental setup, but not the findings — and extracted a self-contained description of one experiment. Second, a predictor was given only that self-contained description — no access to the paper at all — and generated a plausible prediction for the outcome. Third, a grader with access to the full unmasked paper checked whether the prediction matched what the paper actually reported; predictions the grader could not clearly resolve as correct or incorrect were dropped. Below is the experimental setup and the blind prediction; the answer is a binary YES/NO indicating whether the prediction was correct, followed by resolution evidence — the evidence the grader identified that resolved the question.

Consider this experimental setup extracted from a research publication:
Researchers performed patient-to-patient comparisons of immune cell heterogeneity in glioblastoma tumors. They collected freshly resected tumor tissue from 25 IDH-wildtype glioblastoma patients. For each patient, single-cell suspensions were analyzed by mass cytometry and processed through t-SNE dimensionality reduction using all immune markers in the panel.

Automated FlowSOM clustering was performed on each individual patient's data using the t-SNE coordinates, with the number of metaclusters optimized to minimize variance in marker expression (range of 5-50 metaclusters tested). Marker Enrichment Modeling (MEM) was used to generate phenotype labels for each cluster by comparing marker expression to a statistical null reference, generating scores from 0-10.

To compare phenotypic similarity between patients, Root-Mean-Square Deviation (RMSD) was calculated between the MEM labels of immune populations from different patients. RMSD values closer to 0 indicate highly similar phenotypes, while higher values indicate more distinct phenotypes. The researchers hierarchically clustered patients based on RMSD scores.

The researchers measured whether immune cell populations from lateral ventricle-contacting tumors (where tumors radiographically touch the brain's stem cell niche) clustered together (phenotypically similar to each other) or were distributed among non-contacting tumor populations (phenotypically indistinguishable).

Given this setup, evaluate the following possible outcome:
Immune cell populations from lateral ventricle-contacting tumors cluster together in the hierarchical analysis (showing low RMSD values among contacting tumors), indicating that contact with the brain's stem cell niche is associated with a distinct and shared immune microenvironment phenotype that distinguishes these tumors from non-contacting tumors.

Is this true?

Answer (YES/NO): YES